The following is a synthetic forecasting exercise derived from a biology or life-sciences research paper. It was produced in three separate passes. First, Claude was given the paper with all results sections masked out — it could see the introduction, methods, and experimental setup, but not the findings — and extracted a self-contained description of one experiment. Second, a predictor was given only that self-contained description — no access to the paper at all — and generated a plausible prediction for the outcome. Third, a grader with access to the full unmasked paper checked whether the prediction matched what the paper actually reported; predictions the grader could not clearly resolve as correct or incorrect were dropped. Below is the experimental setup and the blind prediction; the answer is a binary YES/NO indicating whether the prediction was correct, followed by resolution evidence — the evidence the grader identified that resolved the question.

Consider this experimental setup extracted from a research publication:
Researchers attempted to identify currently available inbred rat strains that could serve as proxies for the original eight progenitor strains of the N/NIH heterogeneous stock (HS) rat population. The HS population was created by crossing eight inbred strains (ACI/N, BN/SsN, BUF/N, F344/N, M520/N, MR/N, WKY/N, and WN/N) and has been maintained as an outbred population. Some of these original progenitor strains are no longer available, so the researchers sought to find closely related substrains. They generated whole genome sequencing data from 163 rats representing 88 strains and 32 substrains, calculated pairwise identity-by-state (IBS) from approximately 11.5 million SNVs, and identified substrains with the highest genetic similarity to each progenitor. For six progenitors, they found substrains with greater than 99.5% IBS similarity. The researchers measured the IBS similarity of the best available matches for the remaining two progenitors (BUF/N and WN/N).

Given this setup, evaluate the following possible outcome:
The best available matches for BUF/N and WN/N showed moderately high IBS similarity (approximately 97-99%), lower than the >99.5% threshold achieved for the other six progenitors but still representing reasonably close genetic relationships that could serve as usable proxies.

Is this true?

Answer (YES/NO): NO